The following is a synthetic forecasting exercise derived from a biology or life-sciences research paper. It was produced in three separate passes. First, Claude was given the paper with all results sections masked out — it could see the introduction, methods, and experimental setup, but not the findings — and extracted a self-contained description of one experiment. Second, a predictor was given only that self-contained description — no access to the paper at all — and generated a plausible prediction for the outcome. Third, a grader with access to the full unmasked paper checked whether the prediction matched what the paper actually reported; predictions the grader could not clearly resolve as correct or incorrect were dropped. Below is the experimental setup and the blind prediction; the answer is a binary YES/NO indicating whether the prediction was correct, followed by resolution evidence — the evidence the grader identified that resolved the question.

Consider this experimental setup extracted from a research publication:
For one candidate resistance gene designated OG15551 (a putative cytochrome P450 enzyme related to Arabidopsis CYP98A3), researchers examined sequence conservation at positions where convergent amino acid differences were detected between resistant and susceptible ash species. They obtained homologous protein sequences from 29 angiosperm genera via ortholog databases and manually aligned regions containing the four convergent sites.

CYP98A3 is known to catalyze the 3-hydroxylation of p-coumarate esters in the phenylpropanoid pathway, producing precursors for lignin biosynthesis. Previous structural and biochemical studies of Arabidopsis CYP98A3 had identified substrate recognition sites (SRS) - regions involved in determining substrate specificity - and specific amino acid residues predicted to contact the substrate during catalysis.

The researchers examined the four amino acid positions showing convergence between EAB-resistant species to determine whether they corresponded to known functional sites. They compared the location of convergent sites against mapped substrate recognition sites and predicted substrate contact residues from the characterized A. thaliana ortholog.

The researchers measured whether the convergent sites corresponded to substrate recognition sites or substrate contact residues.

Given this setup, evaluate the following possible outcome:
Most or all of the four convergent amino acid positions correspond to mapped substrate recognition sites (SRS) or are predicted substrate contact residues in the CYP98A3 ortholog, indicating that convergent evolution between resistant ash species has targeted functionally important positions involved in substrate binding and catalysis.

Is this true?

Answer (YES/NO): YES